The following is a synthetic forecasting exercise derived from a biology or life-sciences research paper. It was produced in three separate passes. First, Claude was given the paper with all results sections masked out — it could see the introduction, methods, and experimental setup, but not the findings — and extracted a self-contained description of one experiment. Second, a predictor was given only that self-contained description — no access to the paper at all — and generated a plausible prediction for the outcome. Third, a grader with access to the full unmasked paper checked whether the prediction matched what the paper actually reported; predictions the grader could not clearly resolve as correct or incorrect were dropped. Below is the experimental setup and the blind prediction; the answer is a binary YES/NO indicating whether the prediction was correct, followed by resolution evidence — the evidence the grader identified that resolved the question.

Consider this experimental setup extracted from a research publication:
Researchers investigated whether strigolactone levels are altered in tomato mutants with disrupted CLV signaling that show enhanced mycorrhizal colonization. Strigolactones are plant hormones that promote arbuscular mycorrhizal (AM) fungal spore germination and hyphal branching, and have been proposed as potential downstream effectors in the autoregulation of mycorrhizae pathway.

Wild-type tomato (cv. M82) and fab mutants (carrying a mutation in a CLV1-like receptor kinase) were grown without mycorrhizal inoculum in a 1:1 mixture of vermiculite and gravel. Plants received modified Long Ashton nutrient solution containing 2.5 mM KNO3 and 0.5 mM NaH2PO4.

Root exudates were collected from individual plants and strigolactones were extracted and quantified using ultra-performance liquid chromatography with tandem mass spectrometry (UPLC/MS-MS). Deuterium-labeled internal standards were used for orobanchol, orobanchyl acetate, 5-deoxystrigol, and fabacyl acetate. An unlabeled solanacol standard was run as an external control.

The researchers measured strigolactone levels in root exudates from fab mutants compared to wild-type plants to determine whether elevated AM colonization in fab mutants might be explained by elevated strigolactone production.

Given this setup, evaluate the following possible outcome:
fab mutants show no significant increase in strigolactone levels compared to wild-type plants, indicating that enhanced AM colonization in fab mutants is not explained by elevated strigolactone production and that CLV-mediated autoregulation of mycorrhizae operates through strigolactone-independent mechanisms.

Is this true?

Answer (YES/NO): YES